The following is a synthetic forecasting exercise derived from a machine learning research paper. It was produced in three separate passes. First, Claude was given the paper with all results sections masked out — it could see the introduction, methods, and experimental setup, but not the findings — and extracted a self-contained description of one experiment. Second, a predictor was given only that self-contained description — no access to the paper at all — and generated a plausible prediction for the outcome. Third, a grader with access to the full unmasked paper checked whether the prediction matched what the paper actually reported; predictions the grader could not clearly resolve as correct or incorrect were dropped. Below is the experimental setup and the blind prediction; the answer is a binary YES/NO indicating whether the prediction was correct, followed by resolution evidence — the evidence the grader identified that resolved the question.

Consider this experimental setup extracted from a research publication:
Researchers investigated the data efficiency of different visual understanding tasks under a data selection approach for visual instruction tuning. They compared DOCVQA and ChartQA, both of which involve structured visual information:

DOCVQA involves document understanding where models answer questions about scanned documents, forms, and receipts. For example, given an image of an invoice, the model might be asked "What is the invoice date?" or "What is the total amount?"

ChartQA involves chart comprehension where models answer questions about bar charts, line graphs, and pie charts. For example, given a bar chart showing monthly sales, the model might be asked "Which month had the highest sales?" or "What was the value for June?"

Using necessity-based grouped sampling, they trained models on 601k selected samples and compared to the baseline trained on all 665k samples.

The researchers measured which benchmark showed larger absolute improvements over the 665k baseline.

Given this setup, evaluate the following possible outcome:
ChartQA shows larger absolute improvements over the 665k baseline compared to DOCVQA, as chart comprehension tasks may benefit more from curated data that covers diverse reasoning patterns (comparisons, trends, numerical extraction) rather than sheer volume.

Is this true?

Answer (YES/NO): YES